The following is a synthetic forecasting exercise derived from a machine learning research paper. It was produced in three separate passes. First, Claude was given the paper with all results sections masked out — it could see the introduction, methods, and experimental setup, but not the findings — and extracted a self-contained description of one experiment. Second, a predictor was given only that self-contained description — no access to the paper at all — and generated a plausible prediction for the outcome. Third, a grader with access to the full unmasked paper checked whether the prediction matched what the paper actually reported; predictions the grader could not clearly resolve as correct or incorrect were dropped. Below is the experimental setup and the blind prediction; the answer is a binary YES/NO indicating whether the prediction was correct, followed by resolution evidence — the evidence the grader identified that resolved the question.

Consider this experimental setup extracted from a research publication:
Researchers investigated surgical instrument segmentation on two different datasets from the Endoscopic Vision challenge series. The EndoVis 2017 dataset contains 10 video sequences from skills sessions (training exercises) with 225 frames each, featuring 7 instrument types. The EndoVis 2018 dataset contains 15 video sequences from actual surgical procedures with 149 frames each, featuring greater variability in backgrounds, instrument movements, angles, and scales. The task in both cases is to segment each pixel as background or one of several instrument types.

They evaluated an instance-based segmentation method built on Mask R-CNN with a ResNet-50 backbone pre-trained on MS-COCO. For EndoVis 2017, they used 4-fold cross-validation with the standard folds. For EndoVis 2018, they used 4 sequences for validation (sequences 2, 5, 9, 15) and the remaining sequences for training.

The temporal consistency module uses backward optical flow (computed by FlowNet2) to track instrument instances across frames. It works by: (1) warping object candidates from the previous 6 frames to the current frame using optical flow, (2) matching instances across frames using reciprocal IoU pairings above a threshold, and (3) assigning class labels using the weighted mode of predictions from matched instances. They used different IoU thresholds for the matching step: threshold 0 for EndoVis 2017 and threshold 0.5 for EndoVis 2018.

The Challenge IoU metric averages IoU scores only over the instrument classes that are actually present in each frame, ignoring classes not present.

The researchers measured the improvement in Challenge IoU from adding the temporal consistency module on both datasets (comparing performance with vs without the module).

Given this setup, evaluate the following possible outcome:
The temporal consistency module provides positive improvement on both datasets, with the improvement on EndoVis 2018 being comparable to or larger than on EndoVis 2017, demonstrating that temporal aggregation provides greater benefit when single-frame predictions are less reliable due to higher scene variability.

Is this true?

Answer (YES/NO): NO